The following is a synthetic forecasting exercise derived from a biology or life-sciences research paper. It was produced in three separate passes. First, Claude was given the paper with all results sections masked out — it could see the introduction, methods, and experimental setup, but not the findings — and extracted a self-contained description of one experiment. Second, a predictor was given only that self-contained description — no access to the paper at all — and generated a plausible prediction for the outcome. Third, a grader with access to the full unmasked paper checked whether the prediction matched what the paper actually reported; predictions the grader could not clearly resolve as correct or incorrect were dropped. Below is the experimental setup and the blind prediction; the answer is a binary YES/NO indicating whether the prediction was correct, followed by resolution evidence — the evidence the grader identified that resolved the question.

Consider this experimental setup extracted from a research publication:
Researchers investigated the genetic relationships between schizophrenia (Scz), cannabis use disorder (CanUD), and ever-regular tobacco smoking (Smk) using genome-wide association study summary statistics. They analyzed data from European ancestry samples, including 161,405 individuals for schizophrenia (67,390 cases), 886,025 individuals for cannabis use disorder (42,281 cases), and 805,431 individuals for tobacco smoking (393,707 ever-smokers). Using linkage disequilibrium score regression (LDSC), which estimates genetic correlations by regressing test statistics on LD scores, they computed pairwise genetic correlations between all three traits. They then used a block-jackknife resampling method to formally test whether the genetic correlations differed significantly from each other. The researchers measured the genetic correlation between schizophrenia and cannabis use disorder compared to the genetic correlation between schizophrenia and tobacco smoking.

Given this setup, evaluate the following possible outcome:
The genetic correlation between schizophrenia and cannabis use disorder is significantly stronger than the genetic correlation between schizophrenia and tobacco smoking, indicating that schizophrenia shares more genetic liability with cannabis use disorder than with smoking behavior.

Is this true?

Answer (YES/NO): YES